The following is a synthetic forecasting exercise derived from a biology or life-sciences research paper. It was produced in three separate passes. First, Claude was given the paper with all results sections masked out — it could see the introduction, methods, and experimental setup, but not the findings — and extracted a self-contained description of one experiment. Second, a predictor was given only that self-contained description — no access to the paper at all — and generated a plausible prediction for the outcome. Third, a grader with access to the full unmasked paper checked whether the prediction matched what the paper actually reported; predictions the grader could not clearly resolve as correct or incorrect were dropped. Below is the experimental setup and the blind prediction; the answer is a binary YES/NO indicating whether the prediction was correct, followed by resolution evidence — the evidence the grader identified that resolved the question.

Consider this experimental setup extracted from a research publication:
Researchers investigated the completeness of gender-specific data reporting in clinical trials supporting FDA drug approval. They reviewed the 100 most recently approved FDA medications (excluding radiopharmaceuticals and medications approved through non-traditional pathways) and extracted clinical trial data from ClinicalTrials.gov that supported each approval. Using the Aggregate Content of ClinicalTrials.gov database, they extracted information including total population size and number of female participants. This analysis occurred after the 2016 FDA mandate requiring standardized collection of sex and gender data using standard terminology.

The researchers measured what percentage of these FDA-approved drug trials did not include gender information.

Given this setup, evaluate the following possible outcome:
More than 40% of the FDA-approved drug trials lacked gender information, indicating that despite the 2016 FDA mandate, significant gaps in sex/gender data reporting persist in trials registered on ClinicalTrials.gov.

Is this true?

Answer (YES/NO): NO